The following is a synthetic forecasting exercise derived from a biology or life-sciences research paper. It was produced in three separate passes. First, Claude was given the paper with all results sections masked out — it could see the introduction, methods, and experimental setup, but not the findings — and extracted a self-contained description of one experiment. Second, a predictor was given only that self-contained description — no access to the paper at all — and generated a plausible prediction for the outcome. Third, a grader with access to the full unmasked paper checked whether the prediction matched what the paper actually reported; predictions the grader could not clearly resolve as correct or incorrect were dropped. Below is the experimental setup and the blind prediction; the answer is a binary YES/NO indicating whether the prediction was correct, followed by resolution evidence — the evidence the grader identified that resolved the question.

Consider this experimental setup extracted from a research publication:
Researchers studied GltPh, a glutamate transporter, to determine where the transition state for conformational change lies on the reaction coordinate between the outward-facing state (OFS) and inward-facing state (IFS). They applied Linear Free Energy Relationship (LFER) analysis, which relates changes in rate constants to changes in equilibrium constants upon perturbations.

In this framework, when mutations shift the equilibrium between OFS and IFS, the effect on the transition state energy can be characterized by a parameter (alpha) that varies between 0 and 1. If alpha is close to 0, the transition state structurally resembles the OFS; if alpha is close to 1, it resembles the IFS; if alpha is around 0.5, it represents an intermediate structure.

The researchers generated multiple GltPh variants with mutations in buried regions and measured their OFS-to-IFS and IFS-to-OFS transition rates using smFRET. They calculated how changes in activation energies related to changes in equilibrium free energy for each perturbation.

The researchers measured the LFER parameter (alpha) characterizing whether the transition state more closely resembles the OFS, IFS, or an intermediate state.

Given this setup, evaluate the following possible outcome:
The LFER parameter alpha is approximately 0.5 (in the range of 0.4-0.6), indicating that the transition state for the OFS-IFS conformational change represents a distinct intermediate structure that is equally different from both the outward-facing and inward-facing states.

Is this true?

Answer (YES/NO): NO